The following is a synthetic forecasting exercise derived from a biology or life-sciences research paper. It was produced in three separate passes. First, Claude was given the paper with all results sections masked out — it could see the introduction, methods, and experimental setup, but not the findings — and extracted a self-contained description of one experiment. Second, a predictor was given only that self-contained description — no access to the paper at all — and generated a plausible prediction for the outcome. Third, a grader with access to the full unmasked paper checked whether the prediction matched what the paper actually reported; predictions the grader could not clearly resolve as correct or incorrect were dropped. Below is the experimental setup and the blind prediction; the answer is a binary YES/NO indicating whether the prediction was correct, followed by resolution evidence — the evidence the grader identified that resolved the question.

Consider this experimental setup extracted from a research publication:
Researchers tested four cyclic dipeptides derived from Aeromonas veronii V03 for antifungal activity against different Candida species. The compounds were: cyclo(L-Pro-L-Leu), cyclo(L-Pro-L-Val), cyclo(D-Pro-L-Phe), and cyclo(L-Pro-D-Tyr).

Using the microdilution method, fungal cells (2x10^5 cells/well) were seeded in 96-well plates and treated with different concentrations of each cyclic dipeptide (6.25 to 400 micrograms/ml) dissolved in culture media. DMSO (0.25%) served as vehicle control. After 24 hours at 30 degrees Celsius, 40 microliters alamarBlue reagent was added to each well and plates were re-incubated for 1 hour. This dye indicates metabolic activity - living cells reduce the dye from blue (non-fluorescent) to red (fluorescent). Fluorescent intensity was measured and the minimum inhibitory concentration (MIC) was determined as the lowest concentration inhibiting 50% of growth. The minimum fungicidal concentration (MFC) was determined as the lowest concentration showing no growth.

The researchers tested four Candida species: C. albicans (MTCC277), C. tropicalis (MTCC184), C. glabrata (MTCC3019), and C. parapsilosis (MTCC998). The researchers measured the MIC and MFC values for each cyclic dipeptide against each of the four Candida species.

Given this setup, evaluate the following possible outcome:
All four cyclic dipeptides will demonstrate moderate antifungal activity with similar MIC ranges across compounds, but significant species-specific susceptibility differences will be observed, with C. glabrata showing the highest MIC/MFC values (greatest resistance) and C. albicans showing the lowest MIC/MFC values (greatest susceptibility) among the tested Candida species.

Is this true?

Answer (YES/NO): NO